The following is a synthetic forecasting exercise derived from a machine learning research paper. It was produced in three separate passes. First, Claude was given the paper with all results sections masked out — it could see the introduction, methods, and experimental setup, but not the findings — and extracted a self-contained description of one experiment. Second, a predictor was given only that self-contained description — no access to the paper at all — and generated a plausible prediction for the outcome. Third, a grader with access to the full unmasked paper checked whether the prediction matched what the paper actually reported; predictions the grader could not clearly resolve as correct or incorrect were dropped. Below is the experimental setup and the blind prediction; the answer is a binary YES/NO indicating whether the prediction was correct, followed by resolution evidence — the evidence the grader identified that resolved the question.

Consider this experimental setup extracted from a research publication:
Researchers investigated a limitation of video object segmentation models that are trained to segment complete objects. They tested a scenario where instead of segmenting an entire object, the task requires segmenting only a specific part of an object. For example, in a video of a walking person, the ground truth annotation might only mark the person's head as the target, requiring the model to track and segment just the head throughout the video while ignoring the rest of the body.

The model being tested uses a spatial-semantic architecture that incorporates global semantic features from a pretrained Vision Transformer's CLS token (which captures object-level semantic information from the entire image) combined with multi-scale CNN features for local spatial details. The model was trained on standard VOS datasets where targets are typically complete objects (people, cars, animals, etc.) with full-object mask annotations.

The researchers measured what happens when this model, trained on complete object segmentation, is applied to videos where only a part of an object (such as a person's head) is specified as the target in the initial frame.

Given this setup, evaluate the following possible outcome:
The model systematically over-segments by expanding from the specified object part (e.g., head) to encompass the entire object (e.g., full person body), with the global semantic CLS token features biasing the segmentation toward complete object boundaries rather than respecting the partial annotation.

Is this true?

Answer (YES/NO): NO